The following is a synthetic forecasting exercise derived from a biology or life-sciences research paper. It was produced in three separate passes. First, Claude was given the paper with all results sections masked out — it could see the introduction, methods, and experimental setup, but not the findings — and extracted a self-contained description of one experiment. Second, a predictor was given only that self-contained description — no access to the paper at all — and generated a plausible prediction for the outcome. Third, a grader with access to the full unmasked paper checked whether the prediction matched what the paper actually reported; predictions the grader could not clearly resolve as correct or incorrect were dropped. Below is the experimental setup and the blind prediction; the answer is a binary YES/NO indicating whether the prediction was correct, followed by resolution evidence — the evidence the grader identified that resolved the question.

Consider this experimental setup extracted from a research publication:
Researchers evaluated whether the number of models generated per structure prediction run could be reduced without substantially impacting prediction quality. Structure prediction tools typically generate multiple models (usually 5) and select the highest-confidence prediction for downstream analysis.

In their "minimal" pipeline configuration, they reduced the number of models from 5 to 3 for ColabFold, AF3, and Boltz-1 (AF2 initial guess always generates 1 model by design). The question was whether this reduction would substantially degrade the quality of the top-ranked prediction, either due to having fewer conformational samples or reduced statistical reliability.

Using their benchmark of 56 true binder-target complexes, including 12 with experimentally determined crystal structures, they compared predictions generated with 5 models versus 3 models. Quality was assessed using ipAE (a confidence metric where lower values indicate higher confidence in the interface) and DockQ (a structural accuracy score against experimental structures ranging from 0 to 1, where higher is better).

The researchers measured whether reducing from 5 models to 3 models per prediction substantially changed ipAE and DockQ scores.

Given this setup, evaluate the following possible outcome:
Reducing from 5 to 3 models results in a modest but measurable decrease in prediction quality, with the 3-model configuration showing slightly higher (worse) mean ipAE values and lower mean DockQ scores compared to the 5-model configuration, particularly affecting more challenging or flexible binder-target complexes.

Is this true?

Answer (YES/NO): NO